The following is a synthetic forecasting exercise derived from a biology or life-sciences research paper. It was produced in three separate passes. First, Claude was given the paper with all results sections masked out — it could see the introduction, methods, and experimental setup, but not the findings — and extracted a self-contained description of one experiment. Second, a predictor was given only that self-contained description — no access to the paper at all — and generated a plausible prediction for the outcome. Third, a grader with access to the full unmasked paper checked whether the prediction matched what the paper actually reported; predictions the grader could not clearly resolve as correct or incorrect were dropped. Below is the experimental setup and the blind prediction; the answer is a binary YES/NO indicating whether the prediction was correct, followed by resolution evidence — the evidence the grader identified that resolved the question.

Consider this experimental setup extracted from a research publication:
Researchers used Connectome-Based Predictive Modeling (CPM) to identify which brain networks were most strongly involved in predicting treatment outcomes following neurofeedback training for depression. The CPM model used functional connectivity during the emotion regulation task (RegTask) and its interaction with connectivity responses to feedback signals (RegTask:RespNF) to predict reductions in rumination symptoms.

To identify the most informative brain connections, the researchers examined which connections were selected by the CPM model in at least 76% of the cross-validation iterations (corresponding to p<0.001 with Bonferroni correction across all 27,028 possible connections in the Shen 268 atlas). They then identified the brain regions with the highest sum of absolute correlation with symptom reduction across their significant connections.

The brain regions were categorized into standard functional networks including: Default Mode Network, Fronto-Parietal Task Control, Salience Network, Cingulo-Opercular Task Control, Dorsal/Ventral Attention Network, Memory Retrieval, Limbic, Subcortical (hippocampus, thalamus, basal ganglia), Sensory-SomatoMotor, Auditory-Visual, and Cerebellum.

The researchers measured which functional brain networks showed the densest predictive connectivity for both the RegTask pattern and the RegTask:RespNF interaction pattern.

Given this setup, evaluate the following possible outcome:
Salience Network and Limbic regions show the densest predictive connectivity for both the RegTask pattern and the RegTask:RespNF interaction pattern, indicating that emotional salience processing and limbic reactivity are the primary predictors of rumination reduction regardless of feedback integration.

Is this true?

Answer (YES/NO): NO